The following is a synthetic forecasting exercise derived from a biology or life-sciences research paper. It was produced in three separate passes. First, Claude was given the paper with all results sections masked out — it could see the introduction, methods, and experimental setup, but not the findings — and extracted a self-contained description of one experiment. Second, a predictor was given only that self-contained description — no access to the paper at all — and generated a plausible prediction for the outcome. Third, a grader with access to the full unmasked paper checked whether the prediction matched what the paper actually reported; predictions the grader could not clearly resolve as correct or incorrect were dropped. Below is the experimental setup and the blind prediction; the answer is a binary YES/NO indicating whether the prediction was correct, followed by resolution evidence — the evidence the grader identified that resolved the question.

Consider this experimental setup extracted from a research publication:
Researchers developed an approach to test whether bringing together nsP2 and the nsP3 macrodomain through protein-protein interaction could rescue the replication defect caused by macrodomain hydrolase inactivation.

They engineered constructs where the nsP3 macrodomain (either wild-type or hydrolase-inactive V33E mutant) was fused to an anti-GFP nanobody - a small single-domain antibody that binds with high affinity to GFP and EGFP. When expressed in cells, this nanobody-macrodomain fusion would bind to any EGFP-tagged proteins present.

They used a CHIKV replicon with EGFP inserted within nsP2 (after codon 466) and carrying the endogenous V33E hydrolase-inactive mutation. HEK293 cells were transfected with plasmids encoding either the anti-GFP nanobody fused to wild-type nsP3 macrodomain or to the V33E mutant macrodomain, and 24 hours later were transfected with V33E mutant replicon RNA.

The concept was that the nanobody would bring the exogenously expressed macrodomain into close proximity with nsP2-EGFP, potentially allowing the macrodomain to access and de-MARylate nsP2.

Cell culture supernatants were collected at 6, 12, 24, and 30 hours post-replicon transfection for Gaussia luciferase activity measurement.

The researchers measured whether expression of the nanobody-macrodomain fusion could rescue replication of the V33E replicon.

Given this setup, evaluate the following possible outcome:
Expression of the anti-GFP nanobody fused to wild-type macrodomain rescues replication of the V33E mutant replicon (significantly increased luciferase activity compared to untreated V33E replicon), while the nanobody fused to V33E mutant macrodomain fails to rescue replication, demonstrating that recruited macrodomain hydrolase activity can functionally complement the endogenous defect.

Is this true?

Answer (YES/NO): YES